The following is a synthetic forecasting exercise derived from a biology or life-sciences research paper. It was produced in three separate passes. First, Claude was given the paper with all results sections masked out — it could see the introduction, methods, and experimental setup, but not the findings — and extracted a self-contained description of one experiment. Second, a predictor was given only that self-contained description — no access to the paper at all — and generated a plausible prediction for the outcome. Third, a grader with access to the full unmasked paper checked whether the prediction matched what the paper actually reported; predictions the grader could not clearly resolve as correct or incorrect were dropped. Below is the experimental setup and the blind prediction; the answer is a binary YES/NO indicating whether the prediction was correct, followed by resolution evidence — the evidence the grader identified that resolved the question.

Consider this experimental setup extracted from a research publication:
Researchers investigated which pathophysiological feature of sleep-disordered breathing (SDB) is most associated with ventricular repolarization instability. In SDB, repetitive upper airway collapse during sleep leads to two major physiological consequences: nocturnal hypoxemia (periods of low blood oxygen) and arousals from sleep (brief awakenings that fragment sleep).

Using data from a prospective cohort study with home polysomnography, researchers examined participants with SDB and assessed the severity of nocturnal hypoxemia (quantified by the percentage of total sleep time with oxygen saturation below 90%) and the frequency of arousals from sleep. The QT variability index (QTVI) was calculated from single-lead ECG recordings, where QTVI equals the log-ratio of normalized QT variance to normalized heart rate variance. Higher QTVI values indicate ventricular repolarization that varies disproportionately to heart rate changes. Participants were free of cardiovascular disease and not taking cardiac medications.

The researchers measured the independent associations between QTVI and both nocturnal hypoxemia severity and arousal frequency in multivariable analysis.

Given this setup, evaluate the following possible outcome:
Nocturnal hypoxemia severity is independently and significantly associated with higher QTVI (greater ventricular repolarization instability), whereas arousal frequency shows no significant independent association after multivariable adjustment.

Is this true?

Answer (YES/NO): YES